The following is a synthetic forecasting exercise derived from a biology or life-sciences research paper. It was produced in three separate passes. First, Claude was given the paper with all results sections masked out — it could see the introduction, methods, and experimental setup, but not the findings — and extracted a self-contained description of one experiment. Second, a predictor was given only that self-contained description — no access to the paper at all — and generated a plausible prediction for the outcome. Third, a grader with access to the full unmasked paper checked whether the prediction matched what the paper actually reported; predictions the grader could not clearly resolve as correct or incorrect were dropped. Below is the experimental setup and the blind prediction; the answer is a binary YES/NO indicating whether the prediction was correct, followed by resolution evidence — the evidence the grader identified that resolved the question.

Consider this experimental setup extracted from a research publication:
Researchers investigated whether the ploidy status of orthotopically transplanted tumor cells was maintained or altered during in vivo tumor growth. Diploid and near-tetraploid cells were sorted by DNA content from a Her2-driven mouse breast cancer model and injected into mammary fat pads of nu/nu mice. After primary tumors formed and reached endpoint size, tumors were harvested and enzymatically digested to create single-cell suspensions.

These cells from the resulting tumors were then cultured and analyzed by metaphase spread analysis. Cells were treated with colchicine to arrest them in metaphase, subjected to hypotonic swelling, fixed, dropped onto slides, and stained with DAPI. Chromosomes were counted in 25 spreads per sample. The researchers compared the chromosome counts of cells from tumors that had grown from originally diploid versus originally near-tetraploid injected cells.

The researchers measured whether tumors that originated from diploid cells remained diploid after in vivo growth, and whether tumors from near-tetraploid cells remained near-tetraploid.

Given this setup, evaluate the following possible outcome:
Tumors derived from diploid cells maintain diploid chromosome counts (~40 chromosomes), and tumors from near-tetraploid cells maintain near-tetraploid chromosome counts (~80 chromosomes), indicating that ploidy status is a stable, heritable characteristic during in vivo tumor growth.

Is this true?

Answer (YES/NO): NO